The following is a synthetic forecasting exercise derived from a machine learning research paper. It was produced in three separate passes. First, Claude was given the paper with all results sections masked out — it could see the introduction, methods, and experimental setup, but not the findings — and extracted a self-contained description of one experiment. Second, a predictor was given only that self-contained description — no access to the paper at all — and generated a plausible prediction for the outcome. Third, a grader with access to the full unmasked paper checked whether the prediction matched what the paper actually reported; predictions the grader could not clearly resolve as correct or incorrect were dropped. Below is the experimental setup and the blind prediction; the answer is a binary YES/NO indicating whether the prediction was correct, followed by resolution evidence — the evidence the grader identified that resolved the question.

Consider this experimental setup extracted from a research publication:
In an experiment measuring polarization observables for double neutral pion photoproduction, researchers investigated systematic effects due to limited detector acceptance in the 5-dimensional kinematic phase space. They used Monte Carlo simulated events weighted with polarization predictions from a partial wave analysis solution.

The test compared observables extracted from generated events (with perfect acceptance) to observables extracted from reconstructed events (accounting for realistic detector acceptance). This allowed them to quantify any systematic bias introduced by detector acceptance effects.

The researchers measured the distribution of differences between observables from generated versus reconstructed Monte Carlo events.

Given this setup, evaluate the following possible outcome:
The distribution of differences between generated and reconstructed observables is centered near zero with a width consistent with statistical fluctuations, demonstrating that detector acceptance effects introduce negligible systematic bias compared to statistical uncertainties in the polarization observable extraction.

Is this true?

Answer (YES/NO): YES